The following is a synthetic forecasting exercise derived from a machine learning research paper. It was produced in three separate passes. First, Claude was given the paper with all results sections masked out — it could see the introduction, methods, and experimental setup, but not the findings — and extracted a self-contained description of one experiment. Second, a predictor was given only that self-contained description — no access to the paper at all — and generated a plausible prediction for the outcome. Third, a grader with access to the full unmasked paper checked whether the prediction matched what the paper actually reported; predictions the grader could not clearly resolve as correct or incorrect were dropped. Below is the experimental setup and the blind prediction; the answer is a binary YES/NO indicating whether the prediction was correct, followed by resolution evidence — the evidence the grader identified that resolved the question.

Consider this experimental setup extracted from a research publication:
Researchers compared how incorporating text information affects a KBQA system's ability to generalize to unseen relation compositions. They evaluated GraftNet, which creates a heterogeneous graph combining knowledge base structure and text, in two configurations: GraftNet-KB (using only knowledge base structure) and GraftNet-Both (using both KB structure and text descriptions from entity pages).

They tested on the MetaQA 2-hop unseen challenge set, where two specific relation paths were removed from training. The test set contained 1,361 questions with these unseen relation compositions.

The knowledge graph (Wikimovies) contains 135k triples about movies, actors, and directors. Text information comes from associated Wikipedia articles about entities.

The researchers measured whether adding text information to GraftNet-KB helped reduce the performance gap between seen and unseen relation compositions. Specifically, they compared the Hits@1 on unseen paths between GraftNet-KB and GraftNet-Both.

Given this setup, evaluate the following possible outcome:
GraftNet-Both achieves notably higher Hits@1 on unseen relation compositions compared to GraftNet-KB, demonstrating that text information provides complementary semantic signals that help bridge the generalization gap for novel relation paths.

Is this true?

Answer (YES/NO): YES